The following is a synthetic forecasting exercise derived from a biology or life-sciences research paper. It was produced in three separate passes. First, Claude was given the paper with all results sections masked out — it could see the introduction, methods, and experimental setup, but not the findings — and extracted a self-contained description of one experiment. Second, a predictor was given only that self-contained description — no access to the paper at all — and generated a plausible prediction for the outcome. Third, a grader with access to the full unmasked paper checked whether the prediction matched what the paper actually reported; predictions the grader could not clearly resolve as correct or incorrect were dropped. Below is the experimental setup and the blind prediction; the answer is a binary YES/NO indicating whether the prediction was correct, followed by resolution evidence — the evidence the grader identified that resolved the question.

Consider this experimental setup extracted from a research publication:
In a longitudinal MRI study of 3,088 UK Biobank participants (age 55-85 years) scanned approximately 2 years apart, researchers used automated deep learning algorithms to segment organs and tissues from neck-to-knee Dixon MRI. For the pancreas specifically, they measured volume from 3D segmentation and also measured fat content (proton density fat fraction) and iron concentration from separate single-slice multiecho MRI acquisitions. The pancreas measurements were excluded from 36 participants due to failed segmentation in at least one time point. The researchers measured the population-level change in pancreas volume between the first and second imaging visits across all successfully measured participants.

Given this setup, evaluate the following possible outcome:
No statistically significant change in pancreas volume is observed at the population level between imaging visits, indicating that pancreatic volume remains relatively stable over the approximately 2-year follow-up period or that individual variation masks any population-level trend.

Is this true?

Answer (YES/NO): NO